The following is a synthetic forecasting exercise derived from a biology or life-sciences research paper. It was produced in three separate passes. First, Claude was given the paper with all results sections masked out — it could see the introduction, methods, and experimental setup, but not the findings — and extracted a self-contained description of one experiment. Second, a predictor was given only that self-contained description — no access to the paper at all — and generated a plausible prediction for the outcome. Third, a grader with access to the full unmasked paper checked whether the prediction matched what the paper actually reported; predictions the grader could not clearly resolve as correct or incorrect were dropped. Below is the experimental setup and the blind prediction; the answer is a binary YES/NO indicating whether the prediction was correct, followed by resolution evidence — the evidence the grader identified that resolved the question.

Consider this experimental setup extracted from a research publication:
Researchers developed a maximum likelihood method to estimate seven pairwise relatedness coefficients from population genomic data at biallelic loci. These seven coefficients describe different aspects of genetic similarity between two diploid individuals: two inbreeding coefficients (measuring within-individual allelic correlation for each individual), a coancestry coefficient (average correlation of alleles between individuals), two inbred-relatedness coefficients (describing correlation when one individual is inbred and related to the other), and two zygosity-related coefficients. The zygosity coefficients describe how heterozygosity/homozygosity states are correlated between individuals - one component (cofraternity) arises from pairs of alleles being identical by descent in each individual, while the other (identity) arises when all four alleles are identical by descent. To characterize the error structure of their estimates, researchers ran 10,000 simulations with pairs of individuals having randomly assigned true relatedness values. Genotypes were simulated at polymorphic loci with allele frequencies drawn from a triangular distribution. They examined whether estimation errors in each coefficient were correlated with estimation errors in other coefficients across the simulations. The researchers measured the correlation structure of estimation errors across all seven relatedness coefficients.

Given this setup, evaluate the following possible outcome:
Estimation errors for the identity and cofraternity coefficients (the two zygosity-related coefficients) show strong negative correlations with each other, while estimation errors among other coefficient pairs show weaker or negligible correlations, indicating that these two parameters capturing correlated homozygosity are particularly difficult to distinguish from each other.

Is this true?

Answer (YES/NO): YES